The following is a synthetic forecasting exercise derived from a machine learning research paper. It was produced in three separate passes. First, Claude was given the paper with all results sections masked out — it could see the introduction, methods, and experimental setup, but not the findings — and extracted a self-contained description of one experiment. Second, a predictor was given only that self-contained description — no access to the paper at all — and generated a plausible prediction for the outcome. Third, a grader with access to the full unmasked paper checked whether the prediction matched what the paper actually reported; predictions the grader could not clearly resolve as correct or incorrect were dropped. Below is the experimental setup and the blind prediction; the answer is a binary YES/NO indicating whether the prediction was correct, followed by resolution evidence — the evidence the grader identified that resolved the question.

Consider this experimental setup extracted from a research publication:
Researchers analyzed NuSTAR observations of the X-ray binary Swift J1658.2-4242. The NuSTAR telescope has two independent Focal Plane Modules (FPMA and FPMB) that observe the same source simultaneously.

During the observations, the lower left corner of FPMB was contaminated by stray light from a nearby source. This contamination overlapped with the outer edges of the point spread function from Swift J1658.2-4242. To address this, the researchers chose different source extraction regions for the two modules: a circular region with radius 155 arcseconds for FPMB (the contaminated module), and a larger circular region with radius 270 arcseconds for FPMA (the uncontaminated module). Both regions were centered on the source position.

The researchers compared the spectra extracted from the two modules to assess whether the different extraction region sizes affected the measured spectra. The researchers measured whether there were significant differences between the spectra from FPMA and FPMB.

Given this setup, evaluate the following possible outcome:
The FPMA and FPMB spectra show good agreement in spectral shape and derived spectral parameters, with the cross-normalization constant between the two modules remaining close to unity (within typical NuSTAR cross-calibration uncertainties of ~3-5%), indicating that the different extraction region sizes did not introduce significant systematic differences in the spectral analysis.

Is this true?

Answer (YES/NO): YES